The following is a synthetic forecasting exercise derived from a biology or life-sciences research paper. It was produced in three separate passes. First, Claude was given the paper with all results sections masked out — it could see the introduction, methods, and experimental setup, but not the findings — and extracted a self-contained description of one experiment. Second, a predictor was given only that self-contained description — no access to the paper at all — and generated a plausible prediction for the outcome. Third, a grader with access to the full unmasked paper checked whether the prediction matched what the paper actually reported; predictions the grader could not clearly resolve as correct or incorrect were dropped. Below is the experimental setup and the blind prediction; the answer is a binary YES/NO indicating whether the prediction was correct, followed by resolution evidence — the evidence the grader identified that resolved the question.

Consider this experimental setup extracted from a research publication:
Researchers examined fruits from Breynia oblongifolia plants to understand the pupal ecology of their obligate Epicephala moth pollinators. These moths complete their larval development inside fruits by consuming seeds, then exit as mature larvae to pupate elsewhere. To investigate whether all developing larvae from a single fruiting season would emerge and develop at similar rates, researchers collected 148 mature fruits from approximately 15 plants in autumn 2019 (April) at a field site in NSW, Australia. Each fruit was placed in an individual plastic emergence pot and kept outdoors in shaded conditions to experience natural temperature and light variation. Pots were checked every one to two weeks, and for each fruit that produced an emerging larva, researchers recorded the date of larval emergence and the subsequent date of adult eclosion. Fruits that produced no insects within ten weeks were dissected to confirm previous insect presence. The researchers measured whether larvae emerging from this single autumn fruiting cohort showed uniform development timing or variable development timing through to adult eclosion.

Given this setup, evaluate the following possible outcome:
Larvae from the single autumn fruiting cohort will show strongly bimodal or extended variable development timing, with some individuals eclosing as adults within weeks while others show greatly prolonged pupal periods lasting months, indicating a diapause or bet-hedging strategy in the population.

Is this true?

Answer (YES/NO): YES